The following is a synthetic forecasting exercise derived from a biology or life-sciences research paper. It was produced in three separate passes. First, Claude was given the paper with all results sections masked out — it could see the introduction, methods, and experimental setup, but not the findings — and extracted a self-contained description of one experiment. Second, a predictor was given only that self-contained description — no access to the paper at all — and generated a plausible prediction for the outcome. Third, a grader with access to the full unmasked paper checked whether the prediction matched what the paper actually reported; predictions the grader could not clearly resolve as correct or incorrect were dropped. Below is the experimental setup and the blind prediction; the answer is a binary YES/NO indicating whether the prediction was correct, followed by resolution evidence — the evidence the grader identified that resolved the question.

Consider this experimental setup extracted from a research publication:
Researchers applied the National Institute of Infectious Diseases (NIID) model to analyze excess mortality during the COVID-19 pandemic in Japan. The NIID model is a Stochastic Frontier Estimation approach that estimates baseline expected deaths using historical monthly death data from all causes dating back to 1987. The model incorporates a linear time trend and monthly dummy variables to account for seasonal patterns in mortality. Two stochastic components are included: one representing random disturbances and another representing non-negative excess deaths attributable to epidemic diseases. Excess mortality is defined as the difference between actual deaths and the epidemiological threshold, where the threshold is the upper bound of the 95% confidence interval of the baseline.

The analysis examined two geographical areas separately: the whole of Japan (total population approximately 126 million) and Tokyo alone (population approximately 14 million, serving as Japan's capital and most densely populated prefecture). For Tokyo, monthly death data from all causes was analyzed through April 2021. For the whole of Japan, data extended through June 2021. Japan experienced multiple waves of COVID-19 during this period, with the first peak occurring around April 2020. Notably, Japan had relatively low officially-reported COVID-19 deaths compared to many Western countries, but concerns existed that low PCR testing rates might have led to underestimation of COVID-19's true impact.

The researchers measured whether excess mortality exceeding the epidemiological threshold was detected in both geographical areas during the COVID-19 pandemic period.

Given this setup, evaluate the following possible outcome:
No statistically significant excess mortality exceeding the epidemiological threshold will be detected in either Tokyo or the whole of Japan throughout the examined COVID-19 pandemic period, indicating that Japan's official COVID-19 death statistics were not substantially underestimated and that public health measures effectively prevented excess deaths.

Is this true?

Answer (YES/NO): NO